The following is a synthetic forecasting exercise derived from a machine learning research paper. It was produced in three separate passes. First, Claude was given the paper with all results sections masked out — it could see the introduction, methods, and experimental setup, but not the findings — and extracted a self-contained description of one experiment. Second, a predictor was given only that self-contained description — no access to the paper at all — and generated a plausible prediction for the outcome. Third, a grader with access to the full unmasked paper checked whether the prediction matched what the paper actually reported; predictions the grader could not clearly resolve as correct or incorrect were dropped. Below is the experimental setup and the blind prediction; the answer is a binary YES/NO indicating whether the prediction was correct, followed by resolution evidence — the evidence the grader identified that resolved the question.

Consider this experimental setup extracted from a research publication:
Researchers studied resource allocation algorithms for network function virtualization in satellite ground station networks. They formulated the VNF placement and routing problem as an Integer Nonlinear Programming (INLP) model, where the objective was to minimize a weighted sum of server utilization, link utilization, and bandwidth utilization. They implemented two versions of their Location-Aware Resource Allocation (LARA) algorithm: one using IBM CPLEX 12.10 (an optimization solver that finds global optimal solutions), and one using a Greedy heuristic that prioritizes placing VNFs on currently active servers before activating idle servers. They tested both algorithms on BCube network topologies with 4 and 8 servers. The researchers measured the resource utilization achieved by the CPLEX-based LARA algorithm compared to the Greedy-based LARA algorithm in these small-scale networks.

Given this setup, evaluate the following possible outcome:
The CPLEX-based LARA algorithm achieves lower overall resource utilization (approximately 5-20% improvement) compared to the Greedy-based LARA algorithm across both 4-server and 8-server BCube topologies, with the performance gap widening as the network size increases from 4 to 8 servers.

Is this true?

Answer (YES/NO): NO